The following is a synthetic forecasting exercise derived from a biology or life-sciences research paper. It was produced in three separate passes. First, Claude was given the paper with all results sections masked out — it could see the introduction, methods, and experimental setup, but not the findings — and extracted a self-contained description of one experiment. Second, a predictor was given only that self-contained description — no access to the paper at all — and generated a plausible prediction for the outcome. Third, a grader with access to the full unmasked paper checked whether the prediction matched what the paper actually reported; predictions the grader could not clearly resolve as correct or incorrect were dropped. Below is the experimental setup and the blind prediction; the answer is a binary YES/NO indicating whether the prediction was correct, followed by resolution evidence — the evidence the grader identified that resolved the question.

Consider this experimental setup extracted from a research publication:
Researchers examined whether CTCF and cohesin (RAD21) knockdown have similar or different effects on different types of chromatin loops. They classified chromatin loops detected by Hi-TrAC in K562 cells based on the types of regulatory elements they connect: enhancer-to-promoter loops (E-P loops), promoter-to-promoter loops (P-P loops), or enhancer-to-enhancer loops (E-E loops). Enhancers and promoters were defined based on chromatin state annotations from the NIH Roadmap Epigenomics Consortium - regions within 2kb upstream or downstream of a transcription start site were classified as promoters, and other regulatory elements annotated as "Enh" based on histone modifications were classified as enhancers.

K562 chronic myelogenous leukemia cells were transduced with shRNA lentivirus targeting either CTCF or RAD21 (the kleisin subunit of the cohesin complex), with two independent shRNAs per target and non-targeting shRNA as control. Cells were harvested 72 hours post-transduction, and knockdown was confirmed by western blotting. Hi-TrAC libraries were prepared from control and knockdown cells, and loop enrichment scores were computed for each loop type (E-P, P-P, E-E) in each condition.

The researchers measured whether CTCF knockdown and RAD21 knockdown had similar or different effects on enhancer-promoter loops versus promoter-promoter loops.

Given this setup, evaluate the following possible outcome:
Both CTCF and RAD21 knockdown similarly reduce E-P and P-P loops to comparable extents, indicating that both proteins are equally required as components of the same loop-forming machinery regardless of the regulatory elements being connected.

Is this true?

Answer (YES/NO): NO